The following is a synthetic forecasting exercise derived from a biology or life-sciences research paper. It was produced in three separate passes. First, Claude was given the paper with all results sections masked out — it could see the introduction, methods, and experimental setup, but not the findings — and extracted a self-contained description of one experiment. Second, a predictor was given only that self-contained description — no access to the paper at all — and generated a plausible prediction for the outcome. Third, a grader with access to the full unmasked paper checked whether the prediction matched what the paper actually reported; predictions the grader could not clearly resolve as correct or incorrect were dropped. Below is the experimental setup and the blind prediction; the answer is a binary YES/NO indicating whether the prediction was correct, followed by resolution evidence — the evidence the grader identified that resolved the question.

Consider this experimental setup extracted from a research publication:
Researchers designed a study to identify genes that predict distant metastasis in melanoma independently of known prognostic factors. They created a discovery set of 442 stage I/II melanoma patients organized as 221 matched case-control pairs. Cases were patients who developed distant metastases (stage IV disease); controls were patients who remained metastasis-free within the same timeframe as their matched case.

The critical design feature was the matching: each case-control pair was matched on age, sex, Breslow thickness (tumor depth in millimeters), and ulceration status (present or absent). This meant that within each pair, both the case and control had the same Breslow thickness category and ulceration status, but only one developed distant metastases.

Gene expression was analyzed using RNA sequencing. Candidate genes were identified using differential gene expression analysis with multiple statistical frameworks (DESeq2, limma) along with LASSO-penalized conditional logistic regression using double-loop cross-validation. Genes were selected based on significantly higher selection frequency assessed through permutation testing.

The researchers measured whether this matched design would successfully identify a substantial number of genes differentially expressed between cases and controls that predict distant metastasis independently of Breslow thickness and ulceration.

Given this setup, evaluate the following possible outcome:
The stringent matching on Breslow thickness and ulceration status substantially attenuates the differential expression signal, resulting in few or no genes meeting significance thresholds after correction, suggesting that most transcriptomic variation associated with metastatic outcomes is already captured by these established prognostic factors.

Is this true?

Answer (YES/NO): NO